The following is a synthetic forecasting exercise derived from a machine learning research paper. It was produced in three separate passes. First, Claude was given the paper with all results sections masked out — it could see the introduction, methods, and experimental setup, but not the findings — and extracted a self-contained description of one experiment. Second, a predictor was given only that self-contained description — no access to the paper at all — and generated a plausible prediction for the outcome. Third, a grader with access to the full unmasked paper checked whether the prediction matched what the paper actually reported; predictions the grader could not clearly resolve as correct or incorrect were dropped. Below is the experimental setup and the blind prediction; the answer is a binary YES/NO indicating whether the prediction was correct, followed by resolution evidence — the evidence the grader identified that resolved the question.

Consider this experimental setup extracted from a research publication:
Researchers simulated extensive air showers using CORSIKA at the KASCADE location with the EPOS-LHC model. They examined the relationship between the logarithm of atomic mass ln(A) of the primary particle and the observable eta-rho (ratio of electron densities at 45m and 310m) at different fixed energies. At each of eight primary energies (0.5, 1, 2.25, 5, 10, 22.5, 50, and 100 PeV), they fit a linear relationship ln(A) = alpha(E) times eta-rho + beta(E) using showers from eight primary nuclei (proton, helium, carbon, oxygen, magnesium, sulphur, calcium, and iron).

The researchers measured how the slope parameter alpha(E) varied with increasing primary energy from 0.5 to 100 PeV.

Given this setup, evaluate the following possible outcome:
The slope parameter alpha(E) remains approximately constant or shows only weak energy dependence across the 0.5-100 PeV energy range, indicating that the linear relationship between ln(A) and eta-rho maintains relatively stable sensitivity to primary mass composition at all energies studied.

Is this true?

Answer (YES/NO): NO